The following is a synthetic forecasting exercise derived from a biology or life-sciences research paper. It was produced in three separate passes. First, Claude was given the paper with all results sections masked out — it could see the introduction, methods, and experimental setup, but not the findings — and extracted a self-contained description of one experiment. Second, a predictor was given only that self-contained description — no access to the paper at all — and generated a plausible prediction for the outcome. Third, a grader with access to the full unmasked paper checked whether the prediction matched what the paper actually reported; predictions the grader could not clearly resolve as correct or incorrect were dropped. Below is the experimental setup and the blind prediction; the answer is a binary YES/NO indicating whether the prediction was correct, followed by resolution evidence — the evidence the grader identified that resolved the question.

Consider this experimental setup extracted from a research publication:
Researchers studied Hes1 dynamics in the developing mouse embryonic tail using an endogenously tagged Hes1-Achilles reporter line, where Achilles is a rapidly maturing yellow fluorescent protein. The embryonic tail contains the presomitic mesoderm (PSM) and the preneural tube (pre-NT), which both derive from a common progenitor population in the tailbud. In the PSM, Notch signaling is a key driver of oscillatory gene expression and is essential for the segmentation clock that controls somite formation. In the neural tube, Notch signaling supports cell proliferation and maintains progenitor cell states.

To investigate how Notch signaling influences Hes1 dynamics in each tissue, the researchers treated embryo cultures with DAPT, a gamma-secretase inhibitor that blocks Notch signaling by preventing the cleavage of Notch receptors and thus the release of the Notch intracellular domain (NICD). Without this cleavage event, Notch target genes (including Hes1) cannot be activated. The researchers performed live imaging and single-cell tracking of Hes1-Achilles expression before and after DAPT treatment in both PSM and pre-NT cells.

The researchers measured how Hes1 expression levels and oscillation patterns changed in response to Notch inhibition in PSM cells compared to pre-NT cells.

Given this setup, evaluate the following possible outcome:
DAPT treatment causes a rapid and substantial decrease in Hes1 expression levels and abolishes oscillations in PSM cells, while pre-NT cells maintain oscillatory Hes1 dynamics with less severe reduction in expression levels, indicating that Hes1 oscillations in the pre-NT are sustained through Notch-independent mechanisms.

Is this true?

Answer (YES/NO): NO